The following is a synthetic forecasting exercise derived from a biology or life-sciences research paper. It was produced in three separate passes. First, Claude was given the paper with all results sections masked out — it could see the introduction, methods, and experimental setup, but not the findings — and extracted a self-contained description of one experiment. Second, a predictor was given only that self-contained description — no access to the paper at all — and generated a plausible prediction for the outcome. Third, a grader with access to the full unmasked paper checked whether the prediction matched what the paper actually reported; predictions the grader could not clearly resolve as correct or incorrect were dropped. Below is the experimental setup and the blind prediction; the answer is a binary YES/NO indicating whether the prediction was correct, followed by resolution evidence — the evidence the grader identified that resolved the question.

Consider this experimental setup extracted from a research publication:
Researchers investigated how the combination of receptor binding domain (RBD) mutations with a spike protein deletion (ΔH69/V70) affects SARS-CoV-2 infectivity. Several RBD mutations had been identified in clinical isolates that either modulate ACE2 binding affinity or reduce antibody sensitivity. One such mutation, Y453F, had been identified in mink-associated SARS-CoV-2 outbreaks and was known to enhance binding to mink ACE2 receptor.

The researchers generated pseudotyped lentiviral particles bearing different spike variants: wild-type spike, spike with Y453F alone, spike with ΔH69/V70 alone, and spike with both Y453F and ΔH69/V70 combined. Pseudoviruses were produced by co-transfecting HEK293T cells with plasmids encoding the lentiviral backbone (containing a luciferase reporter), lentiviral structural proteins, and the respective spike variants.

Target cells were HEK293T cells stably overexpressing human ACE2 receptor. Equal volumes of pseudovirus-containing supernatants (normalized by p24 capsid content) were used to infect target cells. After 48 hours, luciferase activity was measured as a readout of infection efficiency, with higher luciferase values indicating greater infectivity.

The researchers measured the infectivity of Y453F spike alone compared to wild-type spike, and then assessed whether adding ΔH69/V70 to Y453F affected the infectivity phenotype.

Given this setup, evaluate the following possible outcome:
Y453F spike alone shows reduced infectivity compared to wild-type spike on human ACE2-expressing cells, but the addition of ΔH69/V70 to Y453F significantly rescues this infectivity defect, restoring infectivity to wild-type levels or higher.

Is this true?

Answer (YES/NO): YES